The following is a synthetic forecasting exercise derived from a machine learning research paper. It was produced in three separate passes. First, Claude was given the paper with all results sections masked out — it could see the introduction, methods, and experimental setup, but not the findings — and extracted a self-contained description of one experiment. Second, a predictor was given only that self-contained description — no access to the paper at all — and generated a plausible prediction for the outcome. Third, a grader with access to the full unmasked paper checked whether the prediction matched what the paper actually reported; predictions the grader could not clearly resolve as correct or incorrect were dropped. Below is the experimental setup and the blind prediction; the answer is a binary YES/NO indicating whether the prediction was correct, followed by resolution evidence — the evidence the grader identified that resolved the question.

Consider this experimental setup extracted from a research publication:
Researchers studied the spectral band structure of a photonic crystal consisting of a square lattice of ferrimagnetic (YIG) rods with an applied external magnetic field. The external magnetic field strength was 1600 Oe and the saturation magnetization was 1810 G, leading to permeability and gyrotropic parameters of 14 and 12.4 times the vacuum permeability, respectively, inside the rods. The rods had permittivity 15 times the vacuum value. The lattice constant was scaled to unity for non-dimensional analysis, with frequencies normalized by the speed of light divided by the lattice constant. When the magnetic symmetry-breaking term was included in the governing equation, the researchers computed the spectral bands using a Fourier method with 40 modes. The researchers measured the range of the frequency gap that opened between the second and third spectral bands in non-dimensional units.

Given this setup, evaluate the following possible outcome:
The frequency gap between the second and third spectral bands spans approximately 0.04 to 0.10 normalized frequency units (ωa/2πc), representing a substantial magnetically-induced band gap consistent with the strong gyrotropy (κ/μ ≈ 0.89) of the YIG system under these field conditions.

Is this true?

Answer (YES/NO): NO